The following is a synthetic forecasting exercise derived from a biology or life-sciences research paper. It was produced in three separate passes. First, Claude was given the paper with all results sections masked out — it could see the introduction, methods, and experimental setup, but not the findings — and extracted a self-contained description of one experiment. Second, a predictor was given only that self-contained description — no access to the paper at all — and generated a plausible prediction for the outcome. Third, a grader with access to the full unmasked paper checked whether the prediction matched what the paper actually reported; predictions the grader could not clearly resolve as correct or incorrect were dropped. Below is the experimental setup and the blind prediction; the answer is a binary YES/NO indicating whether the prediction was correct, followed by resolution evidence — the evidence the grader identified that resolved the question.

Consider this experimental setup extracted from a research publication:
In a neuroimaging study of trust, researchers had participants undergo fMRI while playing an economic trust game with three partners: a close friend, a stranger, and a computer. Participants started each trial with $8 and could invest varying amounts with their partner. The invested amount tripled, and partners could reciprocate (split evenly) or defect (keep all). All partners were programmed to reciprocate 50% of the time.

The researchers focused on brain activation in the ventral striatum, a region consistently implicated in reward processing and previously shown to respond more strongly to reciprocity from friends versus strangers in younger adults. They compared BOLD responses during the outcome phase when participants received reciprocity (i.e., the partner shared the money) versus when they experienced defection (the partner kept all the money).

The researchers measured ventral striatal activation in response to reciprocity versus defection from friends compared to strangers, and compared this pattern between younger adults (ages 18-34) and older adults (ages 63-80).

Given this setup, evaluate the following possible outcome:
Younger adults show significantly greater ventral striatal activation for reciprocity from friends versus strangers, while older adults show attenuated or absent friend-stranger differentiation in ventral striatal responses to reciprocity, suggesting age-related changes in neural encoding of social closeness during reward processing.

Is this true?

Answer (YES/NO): NO